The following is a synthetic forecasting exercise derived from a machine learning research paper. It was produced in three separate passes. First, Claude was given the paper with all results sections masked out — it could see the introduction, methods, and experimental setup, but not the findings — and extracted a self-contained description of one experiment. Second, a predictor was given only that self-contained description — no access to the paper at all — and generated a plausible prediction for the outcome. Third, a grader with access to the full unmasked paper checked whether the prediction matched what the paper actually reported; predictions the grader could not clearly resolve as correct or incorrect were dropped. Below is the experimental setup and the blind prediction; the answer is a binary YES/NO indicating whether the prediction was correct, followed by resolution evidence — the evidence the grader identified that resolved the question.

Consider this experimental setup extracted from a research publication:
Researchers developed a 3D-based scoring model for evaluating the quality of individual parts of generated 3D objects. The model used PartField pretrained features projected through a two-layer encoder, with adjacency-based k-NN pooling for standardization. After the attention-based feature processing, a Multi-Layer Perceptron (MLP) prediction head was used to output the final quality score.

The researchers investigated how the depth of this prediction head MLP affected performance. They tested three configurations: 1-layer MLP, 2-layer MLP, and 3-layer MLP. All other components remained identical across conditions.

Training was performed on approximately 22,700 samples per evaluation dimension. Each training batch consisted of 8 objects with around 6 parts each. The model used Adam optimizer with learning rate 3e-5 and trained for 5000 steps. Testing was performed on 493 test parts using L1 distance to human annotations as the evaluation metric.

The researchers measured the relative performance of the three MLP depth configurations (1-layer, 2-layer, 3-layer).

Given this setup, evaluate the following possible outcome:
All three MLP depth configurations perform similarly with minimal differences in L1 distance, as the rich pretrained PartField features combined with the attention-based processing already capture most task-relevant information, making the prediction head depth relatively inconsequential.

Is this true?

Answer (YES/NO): NO